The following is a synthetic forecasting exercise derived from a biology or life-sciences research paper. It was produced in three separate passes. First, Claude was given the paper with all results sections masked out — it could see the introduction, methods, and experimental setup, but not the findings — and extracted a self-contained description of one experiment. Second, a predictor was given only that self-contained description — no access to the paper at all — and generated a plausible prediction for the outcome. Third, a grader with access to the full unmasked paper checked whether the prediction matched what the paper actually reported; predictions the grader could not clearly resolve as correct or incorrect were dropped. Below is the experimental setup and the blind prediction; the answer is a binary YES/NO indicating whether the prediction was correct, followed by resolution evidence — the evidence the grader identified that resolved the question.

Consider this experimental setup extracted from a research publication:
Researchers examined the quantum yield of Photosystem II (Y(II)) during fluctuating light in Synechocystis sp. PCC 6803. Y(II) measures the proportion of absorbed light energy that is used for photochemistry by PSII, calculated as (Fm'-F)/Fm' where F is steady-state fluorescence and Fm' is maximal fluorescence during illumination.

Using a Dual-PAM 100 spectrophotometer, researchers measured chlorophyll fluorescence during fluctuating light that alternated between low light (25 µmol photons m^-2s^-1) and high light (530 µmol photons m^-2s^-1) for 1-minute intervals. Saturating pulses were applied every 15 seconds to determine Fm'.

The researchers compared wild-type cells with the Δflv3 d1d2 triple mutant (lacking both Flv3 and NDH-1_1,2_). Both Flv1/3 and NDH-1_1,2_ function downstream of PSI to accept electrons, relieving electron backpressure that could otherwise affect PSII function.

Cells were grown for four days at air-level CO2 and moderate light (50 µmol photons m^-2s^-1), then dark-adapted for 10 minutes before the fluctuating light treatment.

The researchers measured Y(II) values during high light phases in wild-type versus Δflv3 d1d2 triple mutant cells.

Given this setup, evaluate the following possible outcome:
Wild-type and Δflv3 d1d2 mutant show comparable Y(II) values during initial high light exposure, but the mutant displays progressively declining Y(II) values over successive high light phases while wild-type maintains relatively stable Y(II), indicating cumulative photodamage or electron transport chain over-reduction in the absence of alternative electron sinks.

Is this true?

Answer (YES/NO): NO